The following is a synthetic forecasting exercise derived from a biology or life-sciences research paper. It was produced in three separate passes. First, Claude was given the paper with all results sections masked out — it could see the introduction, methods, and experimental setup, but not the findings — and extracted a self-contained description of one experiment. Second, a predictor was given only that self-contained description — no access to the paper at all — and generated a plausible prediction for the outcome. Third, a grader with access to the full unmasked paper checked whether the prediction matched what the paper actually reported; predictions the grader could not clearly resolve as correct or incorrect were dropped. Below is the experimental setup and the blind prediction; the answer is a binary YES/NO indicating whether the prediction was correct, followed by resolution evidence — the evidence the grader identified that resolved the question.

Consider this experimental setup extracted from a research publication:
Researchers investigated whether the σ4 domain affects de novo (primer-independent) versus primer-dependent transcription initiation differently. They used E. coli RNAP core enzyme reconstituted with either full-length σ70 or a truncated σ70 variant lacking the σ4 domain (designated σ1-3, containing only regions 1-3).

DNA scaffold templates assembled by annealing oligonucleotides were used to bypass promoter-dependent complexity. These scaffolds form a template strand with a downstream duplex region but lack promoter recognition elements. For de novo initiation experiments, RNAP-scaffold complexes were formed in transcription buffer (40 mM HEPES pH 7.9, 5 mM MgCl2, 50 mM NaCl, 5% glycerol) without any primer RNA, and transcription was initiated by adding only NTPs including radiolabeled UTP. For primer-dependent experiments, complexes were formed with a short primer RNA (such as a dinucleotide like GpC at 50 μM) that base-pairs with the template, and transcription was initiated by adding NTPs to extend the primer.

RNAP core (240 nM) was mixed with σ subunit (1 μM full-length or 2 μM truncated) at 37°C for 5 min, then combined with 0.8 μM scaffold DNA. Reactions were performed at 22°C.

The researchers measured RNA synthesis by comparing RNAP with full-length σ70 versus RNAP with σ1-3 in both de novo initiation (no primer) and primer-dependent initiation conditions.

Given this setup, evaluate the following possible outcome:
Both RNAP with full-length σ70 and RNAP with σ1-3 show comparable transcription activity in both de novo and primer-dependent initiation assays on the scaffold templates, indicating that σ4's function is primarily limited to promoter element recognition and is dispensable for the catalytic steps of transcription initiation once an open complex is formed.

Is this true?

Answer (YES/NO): NO